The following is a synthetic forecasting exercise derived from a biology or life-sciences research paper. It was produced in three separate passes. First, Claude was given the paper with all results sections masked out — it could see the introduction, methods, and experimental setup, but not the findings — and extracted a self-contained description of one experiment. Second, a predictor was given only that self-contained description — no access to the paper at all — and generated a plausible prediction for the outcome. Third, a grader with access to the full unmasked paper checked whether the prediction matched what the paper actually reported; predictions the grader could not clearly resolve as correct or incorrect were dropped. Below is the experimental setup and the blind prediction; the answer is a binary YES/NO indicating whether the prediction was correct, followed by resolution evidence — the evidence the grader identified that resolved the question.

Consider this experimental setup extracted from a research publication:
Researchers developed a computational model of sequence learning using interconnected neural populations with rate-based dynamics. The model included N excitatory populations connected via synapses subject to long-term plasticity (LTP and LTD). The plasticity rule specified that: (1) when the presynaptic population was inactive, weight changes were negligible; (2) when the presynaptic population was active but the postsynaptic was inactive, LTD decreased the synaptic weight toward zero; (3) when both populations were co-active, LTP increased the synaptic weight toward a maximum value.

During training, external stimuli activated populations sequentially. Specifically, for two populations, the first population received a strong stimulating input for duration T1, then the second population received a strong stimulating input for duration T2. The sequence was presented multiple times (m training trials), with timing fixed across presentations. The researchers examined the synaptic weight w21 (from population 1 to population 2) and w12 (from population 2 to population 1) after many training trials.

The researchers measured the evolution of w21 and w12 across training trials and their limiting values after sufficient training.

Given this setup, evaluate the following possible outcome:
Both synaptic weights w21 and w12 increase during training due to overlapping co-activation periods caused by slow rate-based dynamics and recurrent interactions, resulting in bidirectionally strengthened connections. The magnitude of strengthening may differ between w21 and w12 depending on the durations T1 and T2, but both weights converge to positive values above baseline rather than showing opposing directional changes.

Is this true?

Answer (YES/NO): NO